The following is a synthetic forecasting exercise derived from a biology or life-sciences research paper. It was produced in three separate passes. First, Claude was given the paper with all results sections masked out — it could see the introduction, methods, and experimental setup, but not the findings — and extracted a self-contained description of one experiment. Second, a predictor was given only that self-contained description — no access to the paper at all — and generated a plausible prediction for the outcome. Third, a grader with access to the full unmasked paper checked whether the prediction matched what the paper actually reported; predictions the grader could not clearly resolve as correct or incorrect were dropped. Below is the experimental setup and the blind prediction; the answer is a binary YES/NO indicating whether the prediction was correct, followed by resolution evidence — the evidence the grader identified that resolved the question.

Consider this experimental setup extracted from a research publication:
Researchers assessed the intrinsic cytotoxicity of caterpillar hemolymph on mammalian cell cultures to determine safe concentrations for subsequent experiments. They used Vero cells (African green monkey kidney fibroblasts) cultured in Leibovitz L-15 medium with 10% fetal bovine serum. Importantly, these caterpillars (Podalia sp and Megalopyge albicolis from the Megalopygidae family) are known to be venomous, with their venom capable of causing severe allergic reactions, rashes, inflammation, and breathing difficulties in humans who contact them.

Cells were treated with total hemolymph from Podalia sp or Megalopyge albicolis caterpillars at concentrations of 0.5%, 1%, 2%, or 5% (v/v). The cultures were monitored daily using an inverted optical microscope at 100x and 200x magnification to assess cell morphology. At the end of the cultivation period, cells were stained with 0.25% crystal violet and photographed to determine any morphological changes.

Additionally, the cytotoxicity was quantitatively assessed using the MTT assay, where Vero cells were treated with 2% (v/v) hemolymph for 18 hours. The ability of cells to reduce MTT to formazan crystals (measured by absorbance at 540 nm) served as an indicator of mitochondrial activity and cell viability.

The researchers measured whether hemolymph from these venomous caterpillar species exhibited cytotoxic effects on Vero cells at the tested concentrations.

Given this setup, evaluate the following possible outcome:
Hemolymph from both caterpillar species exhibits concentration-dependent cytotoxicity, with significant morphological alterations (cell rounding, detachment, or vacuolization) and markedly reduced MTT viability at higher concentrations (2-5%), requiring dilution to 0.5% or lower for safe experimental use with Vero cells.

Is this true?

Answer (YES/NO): NO